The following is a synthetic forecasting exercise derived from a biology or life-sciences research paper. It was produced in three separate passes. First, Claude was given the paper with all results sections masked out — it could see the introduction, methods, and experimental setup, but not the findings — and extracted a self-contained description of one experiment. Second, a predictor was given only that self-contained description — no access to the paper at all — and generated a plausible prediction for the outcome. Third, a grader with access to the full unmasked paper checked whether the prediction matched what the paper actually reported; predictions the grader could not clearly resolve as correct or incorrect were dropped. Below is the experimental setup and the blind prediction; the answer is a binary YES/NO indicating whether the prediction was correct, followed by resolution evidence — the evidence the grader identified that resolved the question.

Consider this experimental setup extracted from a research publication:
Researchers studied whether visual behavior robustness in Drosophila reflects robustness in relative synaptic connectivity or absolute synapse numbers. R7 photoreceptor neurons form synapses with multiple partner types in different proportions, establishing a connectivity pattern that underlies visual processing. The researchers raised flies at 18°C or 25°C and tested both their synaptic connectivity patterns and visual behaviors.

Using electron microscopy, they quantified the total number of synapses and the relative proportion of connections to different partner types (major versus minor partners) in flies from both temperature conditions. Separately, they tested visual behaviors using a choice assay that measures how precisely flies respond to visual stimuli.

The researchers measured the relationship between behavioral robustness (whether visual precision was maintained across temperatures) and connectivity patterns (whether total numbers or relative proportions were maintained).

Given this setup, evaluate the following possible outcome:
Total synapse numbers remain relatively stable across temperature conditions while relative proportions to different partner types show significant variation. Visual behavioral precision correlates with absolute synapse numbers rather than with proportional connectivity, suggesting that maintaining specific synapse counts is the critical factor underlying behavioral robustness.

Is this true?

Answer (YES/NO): NO